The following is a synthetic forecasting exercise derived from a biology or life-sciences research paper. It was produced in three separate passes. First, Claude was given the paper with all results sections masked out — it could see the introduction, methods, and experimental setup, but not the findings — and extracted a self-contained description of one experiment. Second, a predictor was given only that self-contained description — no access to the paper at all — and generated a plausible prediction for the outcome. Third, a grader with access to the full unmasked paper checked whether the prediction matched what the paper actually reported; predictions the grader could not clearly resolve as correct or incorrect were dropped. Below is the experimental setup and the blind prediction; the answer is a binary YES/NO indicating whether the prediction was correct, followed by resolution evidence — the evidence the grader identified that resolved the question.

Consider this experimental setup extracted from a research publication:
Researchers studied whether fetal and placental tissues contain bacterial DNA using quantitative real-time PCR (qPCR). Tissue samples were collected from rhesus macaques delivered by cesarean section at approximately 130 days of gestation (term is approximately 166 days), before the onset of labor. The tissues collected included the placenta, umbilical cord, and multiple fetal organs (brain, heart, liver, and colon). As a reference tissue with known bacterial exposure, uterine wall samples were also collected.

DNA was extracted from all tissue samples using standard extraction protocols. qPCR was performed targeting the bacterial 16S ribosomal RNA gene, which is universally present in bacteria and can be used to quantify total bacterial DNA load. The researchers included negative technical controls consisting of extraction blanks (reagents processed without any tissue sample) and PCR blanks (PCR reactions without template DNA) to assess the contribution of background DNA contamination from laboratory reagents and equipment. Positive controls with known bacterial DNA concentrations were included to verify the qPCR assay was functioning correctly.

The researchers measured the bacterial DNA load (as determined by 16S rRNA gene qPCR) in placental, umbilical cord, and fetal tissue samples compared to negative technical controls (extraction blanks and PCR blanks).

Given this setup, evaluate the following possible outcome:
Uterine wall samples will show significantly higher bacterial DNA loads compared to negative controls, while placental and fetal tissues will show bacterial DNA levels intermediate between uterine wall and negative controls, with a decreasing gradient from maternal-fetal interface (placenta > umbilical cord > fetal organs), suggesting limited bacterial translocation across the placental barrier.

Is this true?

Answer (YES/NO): NO